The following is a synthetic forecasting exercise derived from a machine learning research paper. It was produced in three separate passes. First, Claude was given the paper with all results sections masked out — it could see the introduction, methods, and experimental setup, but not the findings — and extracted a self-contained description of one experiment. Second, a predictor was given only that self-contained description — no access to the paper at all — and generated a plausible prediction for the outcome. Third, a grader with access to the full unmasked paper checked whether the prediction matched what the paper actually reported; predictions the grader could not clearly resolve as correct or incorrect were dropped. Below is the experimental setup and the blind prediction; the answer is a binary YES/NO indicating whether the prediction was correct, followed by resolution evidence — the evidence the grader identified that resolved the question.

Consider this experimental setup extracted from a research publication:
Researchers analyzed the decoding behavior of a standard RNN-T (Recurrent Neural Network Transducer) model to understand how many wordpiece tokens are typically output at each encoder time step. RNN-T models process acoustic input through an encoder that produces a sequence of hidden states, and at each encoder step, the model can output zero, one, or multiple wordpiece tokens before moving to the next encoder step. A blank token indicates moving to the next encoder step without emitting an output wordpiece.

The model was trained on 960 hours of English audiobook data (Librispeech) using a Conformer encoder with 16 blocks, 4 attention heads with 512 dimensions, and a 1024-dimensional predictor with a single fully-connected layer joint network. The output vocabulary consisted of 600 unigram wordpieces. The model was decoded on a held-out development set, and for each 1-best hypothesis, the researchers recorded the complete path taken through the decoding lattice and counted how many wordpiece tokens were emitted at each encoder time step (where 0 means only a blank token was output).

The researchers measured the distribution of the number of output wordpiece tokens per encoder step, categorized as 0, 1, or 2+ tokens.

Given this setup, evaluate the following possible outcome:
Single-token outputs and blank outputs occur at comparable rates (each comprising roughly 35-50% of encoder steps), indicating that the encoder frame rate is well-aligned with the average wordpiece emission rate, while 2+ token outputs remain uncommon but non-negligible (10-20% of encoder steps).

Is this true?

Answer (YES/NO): NO